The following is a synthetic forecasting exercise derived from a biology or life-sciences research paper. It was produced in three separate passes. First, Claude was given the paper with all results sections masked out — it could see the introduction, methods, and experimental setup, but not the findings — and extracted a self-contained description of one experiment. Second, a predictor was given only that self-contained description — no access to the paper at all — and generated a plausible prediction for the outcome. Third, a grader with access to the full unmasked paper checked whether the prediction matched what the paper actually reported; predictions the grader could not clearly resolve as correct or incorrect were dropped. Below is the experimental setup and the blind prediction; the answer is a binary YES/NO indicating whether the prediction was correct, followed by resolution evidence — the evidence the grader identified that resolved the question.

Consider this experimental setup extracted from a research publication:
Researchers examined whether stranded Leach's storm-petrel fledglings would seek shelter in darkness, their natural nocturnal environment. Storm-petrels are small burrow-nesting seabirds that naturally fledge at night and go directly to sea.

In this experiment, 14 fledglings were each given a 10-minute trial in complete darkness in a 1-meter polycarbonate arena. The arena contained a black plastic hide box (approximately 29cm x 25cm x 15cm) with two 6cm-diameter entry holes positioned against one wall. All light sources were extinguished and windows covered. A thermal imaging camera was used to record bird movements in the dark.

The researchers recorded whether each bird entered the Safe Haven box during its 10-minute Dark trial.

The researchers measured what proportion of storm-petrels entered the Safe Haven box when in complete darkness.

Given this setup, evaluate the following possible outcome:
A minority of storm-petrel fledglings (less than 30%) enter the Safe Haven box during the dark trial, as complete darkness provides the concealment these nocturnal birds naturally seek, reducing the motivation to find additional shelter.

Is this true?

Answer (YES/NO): YES